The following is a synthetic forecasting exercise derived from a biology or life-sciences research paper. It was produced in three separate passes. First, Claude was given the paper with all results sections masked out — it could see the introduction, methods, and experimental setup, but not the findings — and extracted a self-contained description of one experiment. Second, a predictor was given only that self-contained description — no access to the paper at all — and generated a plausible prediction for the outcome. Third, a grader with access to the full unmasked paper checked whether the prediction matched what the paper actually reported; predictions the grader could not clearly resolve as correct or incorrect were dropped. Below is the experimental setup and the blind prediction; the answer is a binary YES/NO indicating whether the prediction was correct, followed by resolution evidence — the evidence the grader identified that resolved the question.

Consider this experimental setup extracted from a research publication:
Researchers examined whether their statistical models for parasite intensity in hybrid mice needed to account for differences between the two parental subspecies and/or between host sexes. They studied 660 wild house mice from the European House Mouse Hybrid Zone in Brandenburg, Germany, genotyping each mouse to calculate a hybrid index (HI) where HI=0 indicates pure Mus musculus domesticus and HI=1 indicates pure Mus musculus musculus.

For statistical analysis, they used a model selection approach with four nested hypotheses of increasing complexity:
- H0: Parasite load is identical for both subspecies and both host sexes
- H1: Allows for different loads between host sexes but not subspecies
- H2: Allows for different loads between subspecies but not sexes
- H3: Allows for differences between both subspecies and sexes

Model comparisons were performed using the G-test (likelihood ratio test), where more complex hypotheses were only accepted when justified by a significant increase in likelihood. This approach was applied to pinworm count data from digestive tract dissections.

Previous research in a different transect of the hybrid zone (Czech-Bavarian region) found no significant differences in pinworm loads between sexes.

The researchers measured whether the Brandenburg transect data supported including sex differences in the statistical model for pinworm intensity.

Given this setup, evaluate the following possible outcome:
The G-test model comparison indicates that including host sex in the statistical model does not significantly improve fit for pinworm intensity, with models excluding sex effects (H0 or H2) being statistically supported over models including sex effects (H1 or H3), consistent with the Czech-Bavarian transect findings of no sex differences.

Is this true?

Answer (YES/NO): NO